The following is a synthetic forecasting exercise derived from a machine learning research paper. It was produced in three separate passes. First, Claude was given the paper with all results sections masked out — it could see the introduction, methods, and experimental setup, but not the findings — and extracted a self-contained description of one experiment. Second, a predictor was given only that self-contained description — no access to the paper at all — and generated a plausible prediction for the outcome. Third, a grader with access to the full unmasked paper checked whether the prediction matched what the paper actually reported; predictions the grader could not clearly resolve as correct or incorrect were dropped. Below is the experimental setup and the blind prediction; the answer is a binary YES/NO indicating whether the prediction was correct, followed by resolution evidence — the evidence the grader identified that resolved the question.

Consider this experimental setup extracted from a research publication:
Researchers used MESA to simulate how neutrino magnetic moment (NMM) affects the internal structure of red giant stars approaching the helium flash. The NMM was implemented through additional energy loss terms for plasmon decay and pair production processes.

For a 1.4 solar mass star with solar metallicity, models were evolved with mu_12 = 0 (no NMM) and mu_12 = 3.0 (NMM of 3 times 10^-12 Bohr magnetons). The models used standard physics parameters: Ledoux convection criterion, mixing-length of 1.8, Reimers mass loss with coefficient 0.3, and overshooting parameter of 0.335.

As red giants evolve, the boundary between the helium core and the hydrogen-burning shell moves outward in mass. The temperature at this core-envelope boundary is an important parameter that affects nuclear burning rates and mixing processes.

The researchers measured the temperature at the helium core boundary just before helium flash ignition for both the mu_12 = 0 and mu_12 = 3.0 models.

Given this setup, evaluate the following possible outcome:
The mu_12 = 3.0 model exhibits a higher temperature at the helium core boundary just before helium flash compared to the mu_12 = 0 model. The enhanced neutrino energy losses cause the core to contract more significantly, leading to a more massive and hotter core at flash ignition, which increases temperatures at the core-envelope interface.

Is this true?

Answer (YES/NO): YES